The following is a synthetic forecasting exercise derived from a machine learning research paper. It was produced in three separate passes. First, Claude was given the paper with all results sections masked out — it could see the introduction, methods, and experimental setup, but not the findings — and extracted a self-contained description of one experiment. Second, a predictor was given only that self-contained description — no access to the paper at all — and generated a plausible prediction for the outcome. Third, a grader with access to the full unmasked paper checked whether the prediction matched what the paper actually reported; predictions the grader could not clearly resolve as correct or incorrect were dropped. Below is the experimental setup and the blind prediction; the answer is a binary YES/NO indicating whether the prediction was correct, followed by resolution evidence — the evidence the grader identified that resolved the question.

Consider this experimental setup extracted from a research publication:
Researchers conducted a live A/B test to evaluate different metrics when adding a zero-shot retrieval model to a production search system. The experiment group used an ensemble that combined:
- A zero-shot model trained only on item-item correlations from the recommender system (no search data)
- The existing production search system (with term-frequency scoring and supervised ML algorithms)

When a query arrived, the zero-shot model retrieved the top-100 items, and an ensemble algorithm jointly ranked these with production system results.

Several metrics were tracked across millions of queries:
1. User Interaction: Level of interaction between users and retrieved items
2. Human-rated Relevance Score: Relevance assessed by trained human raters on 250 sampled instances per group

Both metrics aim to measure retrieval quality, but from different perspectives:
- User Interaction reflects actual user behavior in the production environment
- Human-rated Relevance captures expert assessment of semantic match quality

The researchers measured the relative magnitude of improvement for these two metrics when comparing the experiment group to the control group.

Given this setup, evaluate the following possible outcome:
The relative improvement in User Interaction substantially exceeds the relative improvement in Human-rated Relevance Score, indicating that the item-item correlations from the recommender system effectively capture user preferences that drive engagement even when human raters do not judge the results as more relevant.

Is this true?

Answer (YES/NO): NO